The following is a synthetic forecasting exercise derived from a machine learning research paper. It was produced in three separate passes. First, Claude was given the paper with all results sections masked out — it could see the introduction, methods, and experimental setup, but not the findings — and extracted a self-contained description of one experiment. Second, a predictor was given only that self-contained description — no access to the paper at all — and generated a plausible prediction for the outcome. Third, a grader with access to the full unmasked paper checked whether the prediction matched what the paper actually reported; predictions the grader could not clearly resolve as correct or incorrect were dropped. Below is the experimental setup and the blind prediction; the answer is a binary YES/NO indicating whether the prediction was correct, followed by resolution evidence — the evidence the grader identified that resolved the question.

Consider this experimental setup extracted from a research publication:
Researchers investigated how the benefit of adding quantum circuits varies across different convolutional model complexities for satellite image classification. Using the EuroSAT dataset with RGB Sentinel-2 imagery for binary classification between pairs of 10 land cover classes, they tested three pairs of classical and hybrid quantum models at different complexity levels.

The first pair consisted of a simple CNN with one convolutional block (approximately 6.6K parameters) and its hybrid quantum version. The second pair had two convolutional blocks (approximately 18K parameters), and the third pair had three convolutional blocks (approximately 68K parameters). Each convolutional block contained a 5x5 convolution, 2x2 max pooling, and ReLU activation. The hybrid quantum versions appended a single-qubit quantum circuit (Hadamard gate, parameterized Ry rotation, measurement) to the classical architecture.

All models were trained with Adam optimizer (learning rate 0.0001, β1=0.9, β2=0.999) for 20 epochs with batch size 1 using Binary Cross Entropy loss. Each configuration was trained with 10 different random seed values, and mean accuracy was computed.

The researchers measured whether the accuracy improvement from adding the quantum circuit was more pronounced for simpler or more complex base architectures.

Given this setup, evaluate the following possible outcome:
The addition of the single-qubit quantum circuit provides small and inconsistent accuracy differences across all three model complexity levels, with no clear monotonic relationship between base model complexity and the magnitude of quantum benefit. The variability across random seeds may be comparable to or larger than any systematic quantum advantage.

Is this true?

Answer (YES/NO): YES